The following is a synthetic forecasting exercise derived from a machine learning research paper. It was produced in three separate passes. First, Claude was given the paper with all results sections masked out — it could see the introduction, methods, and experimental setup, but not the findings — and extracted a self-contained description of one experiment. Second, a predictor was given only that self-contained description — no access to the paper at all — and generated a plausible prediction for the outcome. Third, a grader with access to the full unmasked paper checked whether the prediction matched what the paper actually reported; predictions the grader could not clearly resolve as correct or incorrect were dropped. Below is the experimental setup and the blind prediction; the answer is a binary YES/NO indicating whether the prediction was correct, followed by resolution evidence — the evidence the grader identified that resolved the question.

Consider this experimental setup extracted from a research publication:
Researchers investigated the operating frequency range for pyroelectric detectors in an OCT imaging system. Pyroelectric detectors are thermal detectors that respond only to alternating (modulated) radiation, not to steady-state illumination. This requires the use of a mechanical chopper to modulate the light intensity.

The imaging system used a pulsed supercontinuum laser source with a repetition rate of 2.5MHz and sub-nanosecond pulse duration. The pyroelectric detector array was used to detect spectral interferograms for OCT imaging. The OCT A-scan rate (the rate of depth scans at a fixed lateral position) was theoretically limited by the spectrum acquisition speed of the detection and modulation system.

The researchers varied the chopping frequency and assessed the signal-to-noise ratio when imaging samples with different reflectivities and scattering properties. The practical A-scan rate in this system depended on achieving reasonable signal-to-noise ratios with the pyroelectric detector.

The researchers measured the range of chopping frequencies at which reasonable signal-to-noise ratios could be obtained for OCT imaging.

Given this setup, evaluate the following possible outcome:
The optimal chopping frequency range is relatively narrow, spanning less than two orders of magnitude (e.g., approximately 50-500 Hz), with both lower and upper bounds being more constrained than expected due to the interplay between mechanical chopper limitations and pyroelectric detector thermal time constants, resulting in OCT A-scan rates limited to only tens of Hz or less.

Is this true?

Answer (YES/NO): NO